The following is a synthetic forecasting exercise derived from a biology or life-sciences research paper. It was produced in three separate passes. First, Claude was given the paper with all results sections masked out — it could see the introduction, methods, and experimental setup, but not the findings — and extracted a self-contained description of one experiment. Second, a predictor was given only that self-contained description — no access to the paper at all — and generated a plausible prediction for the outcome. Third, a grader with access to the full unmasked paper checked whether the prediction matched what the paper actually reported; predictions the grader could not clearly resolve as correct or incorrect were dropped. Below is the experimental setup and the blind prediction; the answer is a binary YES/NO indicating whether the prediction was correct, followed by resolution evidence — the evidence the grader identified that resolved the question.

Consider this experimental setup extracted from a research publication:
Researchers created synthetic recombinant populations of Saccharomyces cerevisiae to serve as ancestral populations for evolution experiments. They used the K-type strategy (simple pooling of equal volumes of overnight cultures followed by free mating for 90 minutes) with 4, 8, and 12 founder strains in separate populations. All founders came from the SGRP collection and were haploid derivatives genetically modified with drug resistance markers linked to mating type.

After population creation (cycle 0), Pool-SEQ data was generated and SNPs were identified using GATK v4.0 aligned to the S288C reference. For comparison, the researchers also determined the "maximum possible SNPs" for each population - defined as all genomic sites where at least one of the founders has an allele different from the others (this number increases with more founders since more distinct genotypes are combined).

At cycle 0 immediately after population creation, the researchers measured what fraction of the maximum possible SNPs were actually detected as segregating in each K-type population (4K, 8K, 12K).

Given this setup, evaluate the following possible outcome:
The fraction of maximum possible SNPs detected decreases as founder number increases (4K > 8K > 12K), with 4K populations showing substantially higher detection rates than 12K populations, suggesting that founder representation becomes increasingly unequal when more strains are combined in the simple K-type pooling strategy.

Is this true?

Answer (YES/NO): NO